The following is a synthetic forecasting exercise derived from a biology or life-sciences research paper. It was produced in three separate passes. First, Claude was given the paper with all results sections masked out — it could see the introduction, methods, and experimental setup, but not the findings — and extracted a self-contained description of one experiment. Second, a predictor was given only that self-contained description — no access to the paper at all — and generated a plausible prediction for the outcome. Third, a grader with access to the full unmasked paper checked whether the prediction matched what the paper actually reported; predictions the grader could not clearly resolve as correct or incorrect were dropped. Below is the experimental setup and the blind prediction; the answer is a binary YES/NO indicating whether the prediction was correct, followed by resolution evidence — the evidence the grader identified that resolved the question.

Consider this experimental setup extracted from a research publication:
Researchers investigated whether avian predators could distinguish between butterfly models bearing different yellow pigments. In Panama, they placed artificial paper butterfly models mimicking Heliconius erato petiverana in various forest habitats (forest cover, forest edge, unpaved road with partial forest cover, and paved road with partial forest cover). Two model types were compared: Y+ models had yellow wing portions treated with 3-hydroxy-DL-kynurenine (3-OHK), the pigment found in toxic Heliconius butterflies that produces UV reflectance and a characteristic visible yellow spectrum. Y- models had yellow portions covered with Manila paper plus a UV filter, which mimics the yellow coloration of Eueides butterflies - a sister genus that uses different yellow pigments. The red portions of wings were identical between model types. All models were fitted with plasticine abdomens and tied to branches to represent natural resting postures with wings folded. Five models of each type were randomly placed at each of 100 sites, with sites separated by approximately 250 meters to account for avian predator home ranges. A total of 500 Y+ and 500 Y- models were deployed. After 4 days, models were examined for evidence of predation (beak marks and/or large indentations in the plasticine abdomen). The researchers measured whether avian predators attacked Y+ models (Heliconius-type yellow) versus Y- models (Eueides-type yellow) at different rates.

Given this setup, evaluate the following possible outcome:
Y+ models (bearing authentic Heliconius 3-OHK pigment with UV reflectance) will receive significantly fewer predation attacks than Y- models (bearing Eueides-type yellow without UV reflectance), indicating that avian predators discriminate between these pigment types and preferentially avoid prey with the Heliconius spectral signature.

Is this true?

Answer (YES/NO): NO